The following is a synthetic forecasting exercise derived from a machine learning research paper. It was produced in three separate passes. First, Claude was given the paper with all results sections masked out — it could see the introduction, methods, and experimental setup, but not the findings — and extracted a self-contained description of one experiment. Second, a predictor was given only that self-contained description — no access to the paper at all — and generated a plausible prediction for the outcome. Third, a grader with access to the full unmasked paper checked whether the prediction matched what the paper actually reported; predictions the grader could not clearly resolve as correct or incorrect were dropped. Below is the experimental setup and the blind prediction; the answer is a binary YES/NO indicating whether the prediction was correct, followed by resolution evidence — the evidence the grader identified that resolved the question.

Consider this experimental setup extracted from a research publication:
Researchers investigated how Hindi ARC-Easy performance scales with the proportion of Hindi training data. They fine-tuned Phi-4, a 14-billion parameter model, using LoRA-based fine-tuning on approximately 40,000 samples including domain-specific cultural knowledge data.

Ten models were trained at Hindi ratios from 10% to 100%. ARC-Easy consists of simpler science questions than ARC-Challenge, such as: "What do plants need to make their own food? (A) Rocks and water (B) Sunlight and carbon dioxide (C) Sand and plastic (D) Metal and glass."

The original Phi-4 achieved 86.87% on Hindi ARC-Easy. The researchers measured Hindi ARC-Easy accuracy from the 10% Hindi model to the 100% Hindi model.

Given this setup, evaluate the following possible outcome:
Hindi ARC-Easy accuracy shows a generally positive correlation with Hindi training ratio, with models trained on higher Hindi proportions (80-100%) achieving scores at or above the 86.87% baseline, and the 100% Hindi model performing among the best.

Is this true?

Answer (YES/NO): NO